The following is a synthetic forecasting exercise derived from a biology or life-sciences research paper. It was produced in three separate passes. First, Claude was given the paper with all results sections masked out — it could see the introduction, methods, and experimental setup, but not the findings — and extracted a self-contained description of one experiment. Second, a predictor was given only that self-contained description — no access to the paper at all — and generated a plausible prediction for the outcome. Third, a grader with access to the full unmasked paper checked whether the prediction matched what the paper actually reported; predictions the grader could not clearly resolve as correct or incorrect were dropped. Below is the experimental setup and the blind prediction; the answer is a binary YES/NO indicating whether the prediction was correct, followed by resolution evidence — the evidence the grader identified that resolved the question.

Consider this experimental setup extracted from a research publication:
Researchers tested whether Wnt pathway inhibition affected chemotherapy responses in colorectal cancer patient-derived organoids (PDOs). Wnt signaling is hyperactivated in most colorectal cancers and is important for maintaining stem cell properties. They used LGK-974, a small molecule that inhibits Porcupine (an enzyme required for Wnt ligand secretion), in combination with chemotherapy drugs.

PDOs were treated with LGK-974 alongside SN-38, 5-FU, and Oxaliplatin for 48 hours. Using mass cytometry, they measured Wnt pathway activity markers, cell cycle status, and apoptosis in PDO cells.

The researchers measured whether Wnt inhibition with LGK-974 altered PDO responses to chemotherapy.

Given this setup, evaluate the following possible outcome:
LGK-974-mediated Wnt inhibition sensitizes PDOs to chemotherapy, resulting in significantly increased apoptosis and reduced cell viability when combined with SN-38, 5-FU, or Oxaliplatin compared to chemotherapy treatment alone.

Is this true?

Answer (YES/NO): NO